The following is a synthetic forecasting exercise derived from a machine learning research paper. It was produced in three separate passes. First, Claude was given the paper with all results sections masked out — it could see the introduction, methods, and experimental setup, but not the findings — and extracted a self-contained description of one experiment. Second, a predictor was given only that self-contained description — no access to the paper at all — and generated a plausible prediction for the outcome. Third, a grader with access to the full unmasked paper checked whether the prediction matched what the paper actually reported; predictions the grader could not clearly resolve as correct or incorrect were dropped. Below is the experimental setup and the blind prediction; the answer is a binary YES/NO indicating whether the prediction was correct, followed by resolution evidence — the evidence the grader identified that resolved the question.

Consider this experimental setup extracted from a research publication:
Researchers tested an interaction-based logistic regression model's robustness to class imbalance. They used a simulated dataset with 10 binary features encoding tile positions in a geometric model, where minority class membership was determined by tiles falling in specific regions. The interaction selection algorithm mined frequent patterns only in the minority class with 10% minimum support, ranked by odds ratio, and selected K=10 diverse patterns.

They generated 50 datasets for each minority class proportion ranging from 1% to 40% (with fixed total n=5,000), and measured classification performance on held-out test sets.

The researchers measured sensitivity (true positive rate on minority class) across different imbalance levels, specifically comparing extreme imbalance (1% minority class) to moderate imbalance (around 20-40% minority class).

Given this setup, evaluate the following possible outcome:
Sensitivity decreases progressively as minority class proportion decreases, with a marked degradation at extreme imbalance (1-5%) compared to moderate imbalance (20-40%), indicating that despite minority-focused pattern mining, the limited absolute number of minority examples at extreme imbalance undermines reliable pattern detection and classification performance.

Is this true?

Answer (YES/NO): NO